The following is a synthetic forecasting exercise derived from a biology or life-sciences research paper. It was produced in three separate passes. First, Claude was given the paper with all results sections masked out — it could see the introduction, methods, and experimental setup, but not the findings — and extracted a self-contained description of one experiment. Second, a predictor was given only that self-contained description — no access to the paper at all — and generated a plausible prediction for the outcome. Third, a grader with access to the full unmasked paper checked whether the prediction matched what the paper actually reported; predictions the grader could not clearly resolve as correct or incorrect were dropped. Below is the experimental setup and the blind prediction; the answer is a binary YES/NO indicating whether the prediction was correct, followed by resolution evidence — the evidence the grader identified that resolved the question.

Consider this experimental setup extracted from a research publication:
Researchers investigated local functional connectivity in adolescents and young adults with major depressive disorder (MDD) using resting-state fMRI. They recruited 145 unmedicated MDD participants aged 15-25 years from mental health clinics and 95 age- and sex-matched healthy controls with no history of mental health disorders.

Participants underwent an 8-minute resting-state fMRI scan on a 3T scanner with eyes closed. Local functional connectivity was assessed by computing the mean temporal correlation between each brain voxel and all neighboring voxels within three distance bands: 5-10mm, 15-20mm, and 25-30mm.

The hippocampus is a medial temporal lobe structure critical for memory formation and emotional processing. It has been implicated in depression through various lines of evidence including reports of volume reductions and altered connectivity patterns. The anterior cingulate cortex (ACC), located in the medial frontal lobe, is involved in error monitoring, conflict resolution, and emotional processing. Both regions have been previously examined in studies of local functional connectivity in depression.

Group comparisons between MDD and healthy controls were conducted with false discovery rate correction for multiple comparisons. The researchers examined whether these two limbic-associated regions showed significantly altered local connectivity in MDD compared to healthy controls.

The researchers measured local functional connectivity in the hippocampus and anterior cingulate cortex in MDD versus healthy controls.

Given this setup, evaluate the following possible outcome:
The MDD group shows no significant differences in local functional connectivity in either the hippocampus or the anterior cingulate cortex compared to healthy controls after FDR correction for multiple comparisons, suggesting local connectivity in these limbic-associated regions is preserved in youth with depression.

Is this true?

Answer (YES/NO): NO